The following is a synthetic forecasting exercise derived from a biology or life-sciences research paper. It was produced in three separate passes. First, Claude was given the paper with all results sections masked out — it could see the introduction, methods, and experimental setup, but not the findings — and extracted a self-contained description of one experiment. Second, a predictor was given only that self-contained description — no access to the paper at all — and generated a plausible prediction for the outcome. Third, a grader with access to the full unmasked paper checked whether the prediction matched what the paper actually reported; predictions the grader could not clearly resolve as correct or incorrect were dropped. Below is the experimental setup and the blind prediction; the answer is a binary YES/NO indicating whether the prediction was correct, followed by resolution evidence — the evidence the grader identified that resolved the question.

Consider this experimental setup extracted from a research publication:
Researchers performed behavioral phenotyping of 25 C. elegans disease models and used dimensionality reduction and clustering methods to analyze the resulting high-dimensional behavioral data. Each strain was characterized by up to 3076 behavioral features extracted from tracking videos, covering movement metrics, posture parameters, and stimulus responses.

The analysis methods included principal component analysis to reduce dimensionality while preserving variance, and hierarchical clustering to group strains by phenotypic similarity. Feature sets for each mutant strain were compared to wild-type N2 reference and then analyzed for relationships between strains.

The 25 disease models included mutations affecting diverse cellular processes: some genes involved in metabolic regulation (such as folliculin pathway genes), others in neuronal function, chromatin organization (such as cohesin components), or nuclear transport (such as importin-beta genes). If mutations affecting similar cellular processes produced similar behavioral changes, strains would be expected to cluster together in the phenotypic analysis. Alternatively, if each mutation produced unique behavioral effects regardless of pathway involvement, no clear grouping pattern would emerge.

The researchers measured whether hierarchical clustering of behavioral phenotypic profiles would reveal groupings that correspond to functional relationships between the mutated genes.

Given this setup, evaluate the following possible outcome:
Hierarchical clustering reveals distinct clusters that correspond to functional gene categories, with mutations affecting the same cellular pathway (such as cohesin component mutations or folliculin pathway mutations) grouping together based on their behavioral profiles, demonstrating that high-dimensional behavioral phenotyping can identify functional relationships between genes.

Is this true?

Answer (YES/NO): NO